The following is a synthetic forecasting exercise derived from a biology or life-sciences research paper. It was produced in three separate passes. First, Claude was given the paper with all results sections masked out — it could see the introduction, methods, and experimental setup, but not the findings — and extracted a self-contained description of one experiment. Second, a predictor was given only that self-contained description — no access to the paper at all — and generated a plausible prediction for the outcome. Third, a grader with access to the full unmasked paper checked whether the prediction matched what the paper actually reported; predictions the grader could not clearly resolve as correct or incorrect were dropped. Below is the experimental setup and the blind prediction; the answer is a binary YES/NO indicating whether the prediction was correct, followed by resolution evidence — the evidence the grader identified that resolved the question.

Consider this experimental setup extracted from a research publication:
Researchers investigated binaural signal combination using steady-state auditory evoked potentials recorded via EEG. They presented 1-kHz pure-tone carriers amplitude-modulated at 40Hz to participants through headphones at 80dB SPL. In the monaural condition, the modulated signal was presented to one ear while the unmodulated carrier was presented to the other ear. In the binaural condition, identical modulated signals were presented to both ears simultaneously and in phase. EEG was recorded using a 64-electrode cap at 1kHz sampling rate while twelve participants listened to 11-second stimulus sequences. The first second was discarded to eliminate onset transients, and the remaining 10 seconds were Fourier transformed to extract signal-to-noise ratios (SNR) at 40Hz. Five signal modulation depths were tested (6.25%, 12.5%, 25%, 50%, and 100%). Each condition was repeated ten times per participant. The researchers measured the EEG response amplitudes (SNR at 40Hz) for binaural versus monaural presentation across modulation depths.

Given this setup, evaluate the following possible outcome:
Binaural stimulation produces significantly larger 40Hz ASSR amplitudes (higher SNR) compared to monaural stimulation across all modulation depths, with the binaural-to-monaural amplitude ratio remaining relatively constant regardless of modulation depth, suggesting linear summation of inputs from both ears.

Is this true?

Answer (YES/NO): NO